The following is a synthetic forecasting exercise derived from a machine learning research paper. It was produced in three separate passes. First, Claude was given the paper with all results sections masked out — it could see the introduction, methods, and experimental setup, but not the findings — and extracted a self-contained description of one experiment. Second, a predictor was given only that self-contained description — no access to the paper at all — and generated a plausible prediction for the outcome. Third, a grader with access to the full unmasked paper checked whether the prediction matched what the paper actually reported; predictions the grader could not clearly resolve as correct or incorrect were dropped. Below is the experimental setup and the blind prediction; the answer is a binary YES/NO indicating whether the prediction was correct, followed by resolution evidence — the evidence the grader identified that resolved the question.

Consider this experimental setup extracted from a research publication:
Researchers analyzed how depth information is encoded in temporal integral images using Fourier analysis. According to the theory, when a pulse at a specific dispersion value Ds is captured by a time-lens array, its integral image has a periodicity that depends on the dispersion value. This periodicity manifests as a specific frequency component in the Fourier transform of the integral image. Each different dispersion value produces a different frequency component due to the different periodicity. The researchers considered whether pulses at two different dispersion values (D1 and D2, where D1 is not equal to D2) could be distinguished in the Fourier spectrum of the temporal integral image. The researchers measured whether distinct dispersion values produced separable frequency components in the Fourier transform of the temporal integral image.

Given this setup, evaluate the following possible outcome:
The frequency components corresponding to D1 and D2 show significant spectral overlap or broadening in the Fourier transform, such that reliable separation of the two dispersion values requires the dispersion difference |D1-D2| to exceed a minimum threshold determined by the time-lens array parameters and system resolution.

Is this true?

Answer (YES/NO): YES